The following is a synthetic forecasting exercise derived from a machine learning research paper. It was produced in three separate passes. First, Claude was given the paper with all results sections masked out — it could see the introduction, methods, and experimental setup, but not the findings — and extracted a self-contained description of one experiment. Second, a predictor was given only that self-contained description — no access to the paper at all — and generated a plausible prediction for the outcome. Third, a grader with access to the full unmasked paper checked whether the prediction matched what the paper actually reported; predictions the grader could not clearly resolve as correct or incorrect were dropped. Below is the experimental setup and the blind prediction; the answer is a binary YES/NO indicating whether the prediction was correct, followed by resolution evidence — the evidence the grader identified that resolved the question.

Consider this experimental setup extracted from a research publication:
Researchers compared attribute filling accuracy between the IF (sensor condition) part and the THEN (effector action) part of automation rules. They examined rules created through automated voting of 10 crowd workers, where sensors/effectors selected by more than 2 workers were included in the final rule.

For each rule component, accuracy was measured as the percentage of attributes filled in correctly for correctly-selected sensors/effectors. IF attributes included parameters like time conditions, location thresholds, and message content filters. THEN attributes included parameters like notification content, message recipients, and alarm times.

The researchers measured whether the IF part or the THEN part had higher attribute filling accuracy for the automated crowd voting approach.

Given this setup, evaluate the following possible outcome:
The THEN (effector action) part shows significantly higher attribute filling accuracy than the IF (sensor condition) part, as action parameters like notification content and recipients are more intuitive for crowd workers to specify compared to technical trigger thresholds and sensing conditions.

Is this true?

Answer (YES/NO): YES